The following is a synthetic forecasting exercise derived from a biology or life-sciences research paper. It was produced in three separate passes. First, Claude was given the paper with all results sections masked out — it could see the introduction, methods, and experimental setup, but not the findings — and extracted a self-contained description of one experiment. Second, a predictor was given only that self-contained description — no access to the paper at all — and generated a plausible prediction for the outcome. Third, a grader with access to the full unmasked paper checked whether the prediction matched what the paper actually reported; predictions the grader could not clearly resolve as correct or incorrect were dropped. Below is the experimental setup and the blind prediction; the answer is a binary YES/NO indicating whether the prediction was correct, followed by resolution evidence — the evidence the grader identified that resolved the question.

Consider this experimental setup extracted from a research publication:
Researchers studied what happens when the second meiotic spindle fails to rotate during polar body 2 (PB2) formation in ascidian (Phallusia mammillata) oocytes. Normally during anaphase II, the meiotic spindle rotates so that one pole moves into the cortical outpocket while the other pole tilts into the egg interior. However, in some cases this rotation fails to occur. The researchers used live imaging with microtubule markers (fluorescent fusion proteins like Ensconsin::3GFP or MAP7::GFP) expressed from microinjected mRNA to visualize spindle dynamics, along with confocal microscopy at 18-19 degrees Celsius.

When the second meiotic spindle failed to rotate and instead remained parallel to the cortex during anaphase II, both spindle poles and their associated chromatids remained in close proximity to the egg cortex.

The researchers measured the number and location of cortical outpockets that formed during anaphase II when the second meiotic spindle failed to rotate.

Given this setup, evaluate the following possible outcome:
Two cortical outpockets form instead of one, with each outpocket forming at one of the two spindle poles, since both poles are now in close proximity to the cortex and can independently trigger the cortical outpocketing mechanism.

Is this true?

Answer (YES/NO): YES